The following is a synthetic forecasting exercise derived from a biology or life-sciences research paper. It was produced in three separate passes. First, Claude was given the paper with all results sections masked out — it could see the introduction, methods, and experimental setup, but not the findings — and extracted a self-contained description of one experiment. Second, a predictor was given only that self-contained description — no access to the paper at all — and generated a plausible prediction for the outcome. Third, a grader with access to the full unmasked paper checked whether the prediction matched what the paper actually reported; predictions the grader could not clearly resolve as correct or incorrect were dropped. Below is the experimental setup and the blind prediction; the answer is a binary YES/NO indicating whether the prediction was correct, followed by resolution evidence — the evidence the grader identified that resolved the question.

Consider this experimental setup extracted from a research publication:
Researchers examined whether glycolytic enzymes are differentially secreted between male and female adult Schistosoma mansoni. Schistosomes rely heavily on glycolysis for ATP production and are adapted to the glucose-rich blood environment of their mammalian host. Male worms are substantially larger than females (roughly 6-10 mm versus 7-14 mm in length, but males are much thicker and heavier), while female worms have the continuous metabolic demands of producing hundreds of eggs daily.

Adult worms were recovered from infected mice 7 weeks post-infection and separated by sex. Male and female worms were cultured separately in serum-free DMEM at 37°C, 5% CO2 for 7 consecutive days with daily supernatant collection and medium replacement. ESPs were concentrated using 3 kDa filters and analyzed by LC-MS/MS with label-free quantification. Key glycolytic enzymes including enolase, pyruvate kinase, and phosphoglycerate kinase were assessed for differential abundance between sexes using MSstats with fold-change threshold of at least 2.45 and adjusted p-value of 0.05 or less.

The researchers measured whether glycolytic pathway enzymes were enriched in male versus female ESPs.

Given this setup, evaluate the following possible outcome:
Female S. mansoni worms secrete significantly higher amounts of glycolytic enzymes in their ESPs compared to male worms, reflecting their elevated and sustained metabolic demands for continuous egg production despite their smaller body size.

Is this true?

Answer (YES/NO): NO